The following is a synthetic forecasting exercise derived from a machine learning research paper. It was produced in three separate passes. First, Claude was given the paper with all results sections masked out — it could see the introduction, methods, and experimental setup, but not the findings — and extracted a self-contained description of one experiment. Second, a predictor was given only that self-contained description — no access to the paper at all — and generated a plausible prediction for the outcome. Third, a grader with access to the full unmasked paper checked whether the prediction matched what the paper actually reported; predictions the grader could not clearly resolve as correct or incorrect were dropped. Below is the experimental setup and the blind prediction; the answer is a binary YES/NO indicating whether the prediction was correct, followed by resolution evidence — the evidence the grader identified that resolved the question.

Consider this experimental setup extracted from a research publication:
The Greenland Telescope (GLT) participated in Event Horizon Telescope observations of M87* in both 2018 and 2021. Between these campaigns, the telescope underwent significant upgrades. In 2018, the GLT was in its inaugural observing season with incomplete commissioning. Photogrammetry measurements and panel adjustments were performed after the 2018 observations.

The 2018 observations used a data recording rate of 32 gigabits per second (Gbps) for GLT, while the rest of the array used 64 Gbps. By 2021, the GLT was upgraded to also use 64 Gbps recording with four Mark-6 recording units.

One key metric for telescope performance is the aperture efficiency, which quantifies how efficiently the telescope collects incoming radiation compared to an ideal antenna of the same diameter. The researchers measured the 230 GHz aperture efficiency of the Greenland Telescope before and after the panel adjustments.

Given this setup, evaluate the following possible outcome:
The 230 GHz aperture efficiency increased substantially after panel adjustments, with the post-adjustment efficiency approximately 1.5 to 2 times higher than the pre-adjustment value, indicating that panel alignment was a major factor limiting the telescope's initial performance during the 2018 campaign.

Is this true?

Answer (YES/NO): NO